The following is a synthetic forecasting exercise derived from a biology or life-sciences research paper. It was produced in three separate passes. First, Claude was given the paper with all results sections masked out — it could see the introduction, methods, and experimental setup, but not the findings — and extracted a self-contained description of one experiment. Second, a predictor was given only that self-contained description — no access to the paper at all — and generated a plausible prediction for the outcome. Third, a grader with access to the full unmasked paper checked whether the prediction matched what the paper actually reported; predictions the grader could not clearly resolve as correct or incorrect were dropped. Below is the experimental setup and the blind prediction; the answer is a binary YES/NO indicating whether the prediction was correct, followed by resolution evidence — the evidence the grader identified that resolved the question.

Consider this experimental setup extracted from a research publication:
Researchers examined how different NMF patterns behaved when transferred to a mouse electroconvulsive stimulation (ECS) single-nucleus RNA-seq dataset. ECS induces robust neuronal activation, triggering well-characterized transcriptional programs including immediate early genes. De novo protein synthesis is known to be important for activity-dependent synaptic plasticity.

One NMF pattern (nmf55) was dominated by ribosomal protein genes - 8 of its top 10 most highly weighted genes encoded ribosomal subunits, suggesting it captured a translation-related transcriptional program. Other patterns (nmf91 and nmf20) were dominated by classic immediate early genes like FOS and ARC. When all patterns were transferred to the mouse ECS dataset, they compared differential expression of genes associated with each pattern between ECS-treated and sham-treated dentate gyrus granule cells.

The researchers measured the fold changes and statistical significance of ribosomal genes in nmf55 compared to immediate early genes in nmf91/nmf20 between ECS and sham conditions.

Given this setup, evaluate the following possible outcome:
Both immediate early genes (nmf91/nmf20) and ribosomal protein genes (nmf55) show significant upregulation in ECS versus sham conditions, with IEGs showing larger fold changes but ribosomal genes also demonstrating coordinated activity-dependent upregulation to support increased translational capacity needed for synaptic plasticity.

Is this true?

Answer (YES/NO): YES